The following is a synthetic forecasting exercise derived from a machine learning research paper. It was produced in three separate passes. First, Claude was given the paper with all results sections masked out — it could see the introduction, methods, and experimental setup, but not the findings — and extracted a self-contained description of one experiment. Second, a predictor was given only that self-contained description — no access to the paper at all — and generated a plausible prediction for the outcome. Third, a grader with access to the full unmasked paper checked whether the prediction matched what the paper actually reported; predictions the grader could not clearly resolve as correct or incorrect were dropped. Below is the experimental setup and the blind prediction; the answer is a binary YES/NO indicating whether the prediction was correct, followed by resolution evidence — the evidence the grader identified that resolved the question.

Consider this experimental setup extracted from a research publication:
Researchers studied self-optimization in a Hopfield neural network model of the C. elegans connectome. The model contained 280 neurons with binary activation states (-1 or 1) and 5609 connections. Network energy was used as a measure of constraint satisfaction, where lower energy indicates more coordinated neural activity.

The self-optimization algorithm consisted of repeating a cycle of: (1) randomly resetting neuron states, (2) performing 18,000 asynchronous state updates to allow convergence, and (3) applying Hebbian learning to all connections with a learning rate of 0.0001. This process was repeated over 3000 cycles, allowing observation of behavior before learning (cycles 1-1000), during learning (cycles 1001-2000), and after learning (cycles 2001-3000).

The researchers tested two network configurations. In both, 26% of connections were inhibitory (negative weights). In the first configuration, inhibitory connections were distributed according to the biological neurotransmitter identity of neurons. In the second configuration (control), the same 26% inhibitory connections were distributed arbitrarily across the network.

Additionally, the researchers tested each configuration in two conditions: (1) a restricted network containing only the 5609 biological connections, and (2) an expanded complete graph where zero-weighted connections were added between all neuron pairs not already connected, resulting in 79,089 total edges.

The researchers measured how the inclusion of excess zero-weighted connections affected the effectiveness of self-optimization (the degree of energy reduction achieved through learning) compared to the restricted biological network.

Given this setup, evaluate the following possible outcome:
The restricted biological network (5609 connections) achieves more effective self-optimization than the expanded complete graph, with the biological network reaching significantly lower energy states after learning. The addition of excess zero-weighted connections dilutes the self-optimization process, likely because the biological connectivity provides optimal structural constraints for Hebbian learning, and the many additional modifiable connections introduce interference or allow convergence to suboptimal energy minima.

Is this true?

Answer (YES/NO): NO